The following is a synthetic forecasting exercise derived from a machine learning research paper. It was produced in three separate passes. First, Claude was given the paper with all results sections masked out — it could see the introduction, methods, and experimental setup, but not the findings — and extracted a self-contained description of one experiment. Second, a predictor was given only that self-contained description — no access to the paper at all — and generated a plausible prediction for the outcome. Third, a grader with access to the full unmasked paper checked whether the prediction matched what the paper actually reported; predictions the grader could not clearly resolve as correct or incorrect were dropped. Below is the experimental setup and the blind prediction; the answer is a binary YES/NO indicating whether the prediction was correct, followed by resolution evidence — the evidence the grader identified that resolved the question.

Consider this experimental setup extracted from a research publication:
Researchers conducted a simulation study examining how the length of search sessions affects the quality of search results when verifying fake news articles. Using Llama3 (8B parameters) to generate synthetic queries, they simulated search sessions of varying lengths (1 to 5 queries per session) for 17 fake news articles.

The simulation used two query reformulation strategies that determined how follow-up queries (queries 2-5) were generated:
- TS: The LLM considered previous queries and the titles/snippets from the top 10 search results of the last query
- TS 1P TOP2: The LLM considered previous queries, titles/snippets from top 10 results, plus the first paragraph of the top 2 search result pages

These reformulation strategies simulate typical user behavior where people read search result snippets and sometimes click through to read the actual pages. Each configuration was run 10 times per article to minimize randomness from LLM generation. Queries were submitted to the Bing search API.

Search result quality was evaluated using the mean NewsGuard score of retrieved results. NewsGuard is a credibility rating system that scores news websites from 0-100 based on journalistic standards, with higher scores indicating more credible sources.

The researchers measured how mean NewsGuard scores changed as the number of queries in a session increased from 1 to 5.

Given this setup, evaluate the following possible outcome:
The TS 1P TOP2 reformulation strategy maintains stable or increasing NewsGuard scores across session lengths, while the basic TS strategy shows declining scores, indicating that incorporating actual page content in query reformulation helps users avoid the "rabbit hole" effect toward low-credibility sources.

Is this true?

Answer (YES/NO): NO